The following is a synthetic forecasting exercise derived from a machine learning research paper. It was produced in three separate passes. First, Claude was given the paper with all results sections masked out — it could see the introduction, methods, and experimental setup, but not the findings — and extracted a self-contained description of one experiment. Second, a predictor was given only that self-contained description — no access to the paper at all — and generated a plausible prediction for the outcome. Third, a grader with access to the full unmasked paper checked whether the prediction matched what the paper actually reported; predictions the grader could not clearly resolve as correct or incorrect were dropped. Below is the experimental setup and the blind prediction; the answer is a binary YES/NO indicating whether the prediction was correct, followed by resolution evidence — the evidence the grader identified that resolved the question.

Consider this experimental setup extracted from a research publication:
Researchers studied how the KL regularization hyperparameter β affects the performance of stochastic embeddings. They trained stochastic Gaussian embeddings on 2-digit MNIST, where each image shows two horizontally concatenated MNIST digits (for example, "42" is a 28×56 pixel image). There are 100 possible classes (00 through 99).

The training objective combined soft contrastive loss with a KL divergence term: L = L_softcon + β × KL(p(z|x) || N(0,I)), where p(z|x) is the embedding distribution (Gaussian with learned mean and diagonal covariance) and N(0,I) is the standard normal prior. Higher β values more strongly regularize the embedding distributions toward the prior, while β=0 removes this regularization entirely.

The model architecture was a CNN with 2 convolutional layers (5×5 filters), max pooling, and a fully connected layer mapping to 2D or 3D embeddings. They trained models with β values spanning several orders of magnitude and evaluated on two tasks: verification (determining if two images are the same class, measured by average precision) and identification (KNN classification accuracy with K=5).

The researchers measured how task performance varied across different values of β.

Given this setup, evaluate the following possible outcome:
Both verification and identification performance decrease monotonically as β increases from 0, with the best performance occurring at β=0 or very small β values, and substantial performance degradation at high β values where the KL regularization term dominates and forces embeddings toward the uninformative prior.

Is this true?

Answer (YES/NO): NO